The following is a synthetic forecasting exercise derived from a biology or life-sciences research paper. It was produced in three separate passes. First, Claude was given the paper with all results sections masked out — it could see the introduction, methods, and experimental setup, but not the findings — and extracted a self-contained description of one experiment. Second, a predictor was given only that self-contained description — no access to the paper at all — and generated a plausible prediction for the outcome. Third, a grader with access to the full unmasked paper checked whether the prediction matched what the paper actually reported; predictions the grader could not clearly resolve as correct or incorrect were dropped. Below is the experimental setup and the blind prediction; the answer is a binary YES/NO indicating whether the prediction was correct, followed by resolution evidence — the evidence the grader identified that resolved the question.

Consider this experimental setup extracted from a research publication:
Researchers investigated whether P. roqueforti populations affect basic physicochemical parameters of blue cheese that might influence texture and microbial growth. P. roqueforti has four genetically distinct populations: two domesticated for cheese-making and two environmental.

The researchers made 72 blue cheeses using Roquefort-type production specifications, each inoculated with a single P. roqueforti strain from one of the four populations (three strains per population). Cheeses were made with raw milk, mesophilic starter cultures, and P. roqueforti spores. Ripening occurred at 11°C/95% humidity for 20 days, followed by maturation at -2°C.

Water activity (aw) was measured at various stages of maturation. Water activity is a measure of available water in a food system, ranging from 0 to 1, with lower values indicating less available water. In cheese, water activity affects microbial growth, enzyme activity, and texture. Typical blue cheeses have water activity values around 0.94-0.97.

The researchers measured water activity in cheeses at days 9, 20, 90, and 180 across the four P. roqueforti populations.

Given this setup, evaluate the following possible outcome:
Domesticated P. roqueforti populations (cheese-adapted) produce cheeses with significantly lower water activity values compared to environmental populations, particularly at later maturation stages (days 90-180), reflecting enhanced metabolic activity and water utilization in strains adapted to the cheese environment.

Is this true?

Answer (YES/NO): NO